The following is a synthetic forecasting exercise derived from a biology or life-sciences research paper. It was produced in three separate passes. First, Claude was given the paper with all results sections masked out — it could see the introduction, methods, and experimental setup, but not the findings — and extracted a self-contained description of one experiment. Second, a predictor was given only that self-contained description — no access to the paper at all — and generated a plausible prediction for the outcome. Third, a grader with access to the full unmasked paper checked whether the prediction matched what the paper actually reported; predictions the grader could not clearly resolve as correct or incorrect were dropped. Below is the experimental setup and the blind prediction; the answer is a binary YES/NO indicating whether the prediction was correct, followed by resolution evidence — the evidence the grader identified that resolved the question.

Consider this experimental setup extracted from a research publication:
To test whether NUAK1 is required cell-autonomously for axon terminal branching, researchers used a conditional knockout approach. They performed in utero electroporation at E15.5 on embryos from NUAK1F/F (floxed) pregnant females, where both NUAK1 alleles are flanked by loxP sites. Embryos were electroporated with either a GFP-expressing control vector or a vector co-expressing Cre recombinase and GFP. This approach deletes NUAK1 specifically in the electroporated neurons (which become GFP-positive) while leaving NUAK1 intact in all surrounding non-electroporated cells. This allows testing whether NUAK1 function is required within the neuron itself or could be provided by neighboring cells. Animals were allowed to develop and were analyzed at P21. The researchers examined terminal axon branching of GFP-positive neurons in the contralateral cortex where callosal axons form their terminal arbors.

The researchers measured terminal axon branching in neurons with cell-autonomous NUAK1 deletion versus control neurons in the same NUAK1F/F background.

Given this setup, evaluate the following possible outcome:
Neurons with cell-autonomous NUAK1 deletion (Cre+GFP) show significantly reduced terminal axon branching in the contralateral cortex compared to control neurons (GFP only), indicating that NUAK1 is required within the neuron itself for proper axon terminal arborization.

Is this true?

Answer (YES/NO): YES